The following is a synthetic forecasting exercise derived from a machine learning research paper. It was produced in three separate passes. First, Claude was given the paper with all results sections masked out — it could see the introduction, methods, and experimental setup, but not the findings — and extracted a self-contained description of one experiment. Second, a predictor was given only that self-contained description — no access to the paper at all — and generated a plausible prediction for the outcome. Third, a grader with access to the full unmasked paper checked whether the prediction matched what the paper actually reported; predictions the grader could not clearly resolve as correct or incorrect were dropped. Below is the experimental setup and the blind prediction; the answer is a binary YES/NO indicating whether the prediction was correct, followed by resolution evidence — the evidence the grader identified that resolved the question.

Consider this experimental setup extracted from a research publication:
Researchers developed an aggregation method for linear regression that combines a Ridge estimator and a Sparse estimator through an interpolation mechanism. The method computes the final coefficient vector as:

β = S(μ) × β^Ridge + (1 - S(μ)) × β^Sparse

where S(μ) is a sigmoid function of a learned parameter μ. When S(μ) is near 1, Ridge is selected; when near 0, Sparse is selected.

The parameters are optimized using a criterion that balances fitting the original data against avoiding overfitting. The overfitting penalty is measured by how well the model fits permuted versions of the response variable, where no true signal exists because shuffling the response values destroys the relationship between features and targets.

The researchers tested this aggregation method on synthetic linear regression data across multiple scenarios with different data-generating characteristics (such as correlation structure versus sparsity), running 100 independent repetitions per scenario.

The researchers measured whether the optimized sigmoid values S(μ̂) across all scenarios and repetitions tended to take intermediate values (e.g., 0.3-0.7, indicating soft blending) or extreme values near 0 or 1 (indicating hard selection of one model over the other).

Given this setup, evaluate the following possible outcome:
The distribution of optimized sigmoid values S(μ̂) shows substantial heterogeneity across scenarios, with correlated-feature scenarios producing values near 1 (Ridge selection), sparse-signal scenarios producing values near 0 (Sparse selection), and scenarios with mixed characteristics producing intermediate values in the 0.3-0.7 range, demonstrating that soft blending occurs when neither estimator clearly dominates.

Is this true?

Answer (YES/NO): NO